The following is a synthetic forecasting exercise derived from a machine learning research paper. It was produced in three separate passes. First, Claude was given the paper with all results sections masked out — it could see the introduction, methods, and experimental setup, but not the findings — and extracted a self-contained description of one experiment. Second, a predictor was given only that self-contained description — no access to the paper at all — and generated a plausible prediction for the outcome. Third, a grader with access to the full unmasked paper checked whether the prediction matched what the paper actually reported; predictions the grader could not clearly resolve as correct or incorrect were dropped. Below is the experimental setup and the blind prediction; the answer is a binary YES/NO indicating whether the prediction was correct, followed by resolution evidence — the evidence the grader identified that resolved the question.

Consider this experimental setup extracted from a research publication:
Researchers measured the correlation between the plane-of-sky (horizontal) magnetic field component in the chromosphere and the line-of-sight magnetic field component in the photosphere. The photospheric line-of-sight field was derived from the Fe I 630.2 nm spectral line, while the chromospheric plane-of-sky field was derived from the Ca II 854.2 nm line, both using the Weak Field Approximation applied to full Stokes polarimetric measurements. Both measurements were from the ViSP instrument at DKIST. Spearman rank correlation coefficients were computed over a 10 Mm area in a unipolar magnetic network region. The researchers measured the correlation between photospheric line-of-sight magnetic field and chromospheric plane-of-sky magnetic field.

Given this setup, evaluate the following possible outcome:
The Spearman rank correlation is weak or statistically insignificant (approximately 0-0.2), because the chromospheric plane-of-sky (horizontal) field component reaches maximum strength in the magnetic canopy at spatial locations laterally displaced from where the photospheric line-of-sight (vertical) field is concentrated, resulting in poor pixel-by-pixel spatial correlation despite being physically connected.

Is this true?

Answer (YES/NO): YES